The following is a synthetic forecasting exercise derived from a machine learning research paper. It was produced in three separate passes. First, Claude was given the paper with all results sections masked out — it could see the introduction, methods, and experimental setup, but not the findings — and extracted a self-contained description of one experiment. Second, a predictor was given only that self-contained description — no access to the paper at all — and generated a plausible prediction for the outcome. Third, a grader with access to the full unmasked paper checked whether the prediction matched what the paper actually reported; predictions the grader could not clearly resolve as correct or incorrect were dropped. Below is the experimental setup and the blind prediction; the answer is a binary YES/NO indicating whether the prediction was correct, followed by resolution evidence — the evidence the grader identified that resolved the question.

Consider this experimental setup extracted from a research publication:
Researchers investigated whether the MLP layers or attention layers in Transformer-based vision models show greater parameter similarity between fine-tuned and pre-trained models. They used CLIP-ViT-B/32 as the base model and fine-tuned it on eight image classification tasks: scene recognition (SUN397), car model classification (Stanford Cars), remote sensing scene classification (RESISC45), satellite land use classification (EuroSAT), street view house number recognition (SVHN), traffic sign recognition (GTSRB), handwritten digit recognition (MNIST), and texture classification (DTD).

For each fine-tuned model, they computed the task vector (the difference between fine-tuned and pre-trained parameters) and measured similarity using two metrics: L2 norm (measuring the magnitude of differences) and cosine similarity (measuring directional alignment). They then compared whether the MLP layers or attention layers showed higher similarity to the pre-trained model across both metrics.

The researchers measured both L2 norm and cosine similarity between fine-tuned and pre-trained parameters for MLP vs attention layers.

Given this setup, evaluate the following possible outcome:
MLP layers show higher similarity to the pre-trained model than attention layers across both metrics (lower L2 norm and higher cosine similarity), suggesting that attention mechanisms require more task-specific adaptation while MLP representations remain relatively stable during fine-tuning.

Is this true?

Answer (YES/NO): NO